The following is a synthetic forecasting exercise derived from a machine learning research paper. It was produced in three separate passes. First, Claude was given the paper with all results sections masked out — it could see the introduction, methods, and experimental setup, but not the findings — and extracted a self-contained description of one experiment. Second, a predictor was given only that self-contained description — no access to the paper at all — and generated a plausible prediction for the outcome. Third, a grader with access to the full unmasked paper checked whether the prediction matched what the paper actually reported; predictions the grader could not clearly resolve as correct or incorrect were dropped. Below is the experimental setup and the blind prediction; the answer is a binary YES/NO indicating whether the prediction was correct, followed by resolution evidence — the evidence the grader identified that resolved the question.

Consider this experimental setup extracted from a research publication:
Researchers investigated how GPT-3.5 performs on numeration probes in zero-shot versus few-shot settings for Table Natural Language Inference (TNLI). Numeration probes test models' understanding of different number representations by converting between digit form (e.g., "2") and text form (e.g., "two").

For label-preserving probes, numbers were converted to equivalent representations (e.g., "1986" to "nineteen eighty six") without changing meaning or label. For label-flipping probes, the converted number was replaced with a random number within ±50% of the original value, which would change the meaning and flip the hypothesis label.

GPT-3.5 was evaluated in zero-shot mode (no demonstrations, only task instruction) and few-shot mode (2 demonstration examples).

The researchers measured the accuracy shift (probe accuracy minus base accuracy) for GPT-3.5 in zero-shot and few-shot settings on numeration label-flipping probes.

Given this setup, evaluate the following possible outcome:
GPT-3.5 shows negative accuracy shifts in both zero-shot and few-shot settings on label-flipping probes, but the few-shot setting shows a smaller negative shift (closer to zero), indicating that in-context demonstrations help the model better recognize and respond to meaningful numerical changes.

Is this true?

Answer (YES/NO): NO